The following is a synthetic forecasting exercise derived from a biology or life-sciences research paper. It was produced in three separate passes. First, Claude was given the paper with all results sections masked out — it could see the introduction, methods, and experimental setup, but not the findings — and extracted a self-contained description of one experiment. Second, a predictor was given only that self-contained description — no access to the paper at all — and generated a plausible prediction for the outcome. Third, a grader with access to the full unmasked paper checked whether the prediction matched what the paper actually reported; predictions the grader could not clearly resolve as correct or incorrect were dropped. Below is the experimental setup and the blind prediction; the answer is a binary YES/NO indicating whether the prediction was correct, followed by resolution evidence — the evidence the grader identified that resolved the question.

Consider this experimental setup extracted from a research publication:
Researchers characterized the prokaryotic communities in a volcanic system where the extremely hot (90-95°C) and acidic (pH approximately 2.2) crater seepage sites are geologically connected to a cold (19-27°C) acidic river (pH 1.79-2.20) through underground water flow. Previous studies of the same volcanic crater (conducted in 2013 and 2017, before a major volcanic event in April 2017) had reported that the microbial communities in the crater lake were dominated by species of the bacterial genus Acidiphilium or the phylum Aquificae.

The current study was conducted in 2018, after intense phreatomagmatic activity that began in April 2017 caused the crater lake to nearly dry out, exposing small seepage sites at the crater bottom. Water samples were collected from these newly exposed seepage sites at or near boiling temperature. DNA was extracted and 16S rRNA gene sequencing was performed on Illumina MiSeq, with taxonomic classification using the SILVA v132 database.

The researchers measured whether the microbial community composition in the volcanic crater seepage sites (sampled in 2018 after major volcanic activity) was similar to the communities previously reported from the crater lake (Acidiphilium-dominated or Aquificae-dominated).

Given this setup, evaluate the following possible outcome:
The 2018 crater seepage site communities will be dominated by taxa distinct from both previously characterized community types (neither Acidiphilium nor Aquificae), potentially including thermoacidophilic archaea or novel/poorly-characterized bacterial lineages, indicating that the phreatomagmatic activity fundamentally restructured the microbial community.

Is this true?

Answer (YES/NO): NO